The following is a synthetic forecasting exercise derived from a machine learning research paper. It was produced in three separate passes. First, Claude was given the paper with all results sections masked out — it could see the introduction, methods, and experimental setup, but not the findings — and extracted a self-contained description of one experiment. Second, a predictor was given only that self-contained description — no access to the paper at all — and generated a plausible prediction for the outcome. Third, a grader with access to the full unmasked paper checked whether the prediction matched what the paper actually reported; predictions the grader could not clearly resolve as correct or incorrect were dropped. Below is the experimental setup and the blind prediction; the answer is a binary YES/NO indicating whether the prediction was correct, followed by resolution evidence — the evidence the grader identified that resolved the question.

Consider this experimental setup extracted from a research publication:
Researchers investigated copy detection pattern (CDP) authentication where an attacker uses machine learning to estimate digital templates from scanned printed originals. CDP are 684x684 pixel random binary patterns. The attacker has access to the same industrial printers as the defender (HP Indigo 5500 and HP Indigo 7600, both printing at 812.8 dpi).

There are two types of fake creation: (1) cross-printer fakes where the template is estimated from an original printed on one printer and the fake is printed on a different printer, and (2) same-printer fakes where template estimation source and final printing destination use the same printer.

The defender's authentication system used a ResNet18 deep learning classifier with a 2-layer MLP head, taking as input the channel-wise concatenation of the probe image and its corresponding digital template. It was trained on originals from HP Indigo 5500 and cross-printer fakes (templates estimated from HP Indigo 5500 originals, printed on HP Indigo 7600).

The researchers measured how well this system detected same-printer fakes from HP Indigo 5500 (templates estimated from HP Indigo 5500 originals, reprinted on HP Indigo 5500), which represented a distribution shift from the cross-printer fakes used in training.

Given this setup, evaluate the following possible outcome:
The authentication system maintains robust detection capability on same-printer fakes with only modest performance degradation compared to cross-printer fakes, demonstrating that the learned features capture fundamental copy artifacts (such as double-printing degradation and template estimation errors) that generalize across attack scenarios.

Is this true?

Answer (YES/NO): NO